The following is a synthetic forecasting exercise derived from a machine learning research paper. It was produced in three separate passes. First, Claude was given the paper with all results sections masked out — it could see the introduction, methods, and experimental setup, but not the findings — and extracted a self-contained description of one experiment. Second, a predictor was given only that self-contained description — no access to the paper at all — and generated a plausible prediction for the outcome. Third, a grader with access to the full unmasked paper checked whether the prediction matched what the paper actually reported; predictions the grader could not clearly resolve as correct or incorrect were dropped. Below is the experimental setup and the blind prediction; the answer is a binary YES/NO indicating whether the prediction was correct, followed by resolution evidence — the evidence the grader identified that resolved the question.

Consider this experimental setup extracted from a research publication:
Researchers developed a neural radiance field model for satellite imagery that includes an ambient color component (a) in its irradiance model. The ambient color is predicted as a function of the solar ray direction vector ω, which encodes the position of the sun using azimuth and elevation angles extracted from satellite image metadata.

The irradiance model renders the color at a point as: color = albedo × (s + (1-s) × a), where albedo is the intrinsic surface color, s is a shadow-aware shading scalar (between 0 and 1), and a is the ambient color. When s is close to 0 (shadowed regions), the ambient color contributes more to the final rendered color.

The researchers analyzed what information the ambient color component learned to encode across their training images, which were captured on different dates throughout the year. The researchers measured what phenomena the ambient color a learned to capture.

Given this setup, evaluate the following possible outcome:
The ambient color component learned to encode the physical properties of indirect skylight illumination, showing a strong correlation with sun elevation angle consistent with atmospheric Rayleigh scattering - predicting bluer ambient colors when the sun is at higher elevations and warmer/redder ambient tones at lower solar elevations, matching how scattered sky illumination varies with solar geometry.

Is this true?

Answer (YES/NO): NO